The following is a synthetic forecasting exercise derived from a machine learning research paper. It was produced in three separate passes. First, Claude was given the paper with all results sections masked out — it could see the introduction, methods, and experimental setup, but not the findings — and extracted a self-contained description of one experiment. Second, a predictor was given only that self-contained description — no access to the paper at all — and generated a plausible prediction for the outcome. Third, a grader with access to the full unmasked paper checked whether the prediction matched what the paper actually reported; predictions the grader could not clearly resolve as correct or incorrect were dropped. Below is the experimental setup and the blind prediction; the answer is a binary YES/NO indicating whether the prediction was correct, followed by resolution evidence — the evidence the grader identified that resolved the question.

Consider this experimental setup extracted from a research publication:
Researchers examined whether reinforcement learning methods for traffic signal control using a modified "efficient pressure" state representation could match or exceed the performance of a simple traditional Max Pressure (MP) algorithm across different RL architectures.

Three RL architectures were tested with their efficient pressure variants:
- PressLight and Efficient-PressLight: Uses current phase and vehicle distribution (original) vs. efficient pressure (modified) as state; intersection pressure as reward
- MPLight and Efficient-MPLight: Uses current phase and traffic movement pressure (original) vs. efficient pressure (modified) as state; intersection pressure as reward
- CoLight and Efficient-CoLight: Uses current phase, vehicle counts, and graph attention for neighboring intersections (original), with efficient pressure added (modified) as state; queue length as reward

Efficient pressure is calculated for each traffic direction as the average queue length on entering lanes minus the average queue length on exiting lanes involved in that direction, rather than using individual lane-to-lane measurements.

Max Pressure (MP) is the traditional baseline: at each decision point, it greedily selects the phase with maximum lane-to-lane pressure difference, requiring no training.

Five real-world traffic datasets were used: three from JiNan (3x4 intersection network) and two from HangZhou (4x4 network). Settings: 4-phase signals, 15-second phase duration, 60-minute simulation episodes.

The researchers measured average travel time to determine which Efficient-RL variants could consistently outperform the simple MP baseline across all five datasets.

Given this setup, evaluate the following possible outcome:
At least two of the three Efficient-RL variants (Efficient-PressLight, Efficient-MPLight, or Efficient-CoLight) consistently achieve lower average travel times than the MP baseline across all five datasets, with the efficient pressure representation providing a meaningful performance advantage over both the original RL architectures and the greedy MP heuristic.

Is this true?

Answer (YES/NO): YES